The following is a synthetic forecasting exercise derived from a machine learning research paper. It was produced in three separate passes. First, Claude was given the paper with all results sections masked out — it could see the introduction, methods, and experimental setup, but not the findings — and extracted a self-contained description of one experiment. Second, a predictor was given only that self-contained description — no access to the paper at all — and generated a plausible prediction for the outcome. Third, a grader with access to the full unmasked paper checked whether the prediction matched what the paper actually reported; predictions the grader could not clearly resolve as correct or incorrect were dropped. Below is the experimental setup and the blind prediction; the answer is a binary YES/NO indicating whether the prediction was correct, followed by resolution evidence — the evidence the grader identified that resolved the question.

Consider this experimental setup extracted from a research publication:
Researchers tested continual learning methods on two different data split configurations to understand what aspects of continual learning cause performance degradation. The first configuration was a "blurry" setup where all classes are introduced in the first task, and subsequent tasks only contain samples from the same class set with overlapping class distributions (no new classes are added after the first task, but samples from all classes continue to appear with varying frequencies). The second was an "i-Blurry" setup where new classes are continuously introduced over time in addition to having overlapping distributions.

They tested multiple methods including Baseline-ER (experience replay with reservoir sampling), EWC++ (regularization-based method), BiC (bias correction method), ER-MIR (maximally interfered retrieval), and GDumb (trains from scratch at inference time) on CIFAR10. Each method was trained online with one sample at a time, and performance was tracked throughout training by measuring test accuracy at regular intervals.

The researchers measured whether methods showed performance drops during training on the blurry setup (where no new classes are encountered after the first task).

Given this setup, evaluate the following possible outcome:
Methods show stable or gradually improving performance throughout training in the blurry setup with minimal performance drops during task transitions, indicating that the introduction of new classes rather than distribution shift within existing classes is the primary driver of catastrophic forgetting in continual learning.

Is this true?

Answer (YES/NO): YES